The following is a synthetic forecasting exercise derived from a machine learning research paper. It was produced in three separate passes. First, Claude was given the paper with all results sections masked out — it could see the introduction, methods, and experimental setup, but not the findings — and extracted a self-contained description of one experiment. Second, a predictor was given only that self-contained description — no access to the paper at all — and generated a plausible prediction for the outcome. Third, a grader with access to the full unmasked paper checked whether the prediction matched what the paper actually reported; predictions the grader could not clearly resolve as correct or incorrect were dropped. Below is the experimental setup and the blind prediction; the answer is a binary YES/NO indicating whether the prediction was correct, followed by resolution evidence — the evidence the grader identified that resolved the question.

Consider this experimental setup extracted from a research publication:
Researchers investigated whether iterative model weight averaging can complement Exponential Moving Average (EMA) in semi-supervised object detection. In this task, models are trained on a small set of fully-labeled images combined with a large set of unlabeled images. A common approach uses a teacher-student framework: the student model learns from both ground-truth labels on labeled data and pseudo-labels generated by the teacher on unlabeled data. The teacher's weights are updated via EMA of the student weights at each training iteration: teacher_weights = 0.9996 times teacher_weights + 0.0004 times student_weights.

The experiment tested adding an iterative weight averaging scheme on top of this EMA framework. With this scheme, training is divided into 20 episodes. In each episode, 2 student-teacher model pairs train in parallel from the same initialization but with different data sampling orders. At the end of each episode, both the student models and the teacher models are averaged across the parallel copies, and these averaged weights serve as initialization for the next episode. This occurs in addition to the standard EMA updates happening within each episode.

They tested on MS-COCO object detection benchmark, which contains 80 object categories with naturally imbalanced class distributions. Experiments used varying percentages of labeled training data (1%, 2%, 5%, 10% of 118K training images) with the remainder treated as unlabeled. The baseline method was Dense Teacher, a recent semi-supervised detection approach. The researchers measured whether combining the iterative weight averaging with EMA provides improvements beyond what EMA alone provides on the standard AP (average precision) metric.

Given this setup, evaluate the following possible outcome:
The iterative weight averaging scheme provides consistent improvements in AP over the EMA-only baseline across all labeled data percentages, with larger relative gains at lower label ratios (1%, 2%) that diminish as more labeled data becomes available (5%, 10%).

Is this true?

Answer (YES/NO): NO